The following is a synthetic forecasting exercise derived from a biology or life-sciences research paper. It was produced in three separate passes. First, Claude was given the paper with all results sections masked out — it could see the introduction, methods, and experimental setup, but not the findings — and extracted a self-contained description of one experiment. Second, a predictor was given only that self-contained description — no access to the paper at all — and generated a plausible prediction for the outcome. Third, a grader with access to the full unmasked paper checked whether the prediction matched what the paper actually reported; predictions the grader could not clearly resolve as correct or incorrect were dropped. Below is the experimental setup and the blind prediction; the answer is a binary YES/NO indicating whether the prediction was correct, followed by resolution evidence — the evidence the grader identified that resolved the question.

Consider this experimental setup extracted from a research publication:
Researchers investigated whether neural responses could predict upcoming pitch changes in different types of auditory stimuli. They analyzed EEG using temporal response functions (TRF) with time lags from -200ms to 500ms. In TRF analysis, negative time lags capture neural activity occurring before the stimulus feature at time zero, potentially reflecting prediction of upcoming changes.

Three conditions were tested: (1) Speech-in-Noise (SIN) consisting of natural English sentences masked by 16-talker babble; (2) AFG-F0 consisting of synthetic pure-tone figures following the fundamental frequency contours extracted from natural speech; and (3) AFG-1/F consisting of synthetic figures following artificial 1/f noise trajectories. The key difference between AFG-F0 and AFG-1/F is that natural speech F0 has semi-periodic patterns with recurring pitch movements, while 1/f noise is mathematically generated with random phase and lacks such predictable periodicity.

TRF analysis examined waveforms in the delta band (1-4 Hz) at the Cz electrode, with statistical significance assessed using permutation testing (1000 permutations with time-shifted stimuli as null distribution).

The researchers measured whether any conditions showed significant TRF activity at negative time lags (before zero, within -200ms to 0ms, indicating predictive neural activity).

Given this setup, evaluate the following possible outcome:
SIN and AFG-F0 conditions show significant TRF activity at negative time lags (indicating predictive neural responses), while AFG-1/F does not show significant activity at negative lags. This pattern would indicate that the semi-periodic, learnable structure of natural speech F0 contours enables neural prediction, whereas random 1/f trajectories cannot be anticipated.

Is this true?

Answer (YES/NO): YES